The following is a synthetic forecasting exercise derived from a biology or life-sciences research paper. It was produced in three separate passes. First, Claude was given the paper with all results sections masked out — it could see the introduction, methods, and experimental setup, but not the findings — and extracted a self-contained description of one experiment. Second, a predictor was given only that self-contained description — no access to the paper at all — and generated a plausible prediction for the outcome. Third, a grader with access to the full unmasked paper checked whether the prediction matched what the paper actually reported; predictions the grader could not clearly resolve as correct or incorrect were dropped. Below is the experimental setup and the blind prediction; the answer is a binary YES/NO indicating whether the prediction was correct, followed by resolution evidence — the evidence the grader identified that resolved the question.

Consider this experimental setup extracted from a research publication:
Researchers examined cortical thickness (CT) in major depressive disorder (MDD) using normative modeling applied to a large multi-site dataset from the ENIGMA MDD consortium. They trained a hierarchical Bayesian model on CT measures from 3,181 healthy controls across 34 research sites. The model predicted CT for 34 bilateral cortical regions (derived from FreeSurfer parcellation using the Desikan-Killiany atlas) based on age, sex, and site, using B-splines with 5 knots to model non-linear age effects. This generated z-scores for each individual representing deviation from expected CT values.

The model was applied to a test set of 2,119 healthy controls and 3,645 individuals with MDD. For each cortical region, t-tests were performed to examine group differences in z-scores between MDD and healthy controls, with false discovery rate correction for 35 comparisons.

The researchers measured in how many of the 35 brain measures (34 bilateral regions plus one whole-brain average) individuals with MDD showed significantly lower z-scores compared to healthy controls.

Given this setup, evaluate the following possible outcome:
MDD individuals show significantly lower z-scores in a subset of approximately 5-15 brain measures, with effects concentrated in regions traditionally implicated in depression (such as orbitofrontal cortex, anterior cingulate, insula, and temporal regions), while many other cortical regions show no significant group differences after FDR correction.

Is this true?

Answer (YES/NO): NO